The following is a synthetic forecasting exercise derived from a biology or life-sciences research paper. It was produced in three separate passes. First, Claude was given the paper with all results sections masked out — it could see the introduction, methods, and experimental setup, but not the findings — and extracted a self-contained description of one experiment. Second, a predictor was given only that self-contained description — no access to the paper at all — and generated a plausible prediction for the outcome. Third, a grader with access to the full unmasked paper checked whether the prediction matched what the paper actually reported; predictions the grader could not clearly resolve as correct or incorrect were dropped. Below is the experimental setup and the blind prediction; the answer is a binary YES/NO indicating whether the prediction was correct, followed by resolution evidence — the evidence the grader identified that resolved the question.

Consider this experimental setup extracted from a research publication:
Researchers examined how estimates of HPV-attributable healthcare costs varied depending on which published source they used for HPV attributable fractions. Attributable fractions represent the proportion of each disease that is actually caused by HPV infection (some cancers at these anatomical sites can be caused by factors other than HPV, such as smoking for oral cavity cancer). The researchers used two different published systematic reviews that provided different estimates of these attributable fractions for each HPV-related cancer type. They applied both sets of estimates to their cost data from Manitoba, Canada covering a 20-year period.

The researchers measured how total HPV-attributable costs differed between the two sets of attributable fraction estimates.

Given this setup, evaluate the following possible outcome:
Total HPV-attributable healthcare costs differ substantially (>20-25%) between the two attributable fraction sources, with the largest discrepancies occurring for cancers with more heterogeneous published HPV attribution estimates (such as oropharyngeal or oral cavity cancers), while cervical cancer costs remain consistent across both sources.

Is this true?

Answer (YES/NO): NO